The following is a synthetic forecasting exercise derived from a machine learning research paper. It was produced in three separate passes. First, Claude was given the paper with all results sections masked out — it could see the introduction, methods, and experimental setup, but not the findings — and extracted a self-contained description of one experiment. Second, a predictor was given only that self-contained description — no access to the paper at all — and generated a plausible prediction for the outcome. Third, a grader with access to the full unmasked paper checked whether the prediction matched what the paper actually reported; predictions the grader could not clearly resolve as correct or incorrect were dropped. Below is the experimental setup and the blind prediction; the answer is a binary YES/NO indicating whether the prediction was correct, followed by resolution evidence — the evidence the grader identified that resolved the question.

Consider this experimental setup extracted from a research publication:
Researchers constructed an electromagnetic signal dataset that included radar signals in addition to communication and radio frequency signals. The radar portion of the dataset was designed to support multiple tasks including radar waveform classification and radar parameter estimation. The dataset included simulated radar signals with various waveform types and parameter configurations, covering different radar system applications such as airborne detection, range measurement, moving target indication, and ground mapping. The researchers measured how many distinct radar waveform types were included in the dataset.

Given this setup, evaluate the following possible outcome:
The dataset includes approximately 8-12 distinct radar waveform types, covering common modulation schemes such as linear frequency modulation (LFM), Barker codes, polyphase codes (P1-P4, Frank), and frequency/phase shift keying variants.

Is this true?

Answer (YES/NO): YES